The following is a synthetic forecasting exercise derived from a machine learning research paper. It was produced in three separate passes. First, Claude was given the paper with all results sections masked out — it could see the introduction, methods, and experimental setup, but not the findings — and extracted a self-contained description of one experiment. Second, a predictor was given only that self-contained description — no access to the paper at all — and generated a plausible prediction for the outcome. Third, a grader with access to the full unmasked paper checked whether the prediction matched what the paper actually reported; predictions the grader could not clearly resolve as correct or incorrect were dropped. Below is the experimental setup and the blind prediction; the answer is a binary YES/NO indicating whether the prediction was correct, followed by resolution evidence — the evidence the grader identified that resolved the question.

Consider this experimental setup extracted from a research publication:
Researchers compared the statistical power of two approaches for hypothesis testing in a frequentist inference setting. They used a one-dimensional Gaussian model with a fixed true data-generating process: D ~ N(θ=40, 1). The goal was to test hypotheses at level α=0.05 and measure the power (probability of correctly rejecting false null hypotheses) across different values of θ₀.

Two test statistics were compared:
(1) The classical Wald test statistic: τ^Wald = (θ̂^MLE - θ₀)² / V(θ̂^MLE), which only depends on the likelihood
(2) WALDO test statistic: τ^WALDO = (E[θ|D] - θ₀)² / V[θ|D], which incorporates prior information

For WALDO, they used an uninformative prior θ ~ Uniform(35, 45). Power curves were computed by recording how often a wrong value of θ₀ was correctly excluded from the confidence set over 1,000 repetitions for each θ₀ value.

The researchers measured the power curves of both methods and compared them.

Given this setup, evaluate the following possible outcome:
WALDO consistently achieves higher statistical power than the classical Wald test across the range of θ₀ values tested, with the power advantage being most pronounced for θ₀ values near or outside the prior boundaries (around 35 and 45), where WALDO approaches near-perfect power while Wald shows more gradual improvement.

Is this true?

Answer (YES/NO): NO